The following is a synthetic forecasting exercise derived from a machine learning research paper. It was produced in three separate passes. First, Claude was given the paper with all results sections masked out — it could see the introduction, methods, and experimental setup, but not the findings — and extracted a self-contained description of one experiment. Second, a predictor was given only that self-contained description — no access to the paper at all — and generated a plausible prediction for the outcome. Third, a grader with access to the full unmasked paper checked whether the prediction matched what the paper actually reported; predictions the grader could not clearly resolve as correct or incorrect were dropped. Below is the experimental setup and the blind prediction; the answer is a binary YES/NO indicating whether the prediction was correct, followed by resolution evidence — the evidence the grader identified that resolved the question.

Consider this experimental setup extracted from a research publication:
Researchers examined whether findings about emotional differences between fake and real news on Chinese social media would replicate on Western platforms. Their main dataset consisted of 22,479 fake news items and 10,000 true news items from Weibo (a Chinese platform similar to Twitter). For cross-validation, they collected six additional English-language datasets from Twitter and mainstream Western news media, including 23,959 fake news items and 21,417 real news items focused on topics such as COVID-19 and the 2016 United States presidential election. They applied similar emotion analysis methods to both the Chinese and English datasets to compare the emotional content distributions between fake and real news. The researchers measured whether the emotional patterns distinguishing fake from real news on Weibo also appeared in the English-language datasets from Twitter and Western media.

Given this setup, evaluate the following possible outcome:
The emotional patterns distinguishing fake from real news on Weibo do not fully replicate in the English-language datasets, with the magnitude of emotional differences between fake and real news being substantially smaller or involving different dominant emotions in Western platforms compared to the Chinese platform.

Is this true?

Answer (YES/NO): NO